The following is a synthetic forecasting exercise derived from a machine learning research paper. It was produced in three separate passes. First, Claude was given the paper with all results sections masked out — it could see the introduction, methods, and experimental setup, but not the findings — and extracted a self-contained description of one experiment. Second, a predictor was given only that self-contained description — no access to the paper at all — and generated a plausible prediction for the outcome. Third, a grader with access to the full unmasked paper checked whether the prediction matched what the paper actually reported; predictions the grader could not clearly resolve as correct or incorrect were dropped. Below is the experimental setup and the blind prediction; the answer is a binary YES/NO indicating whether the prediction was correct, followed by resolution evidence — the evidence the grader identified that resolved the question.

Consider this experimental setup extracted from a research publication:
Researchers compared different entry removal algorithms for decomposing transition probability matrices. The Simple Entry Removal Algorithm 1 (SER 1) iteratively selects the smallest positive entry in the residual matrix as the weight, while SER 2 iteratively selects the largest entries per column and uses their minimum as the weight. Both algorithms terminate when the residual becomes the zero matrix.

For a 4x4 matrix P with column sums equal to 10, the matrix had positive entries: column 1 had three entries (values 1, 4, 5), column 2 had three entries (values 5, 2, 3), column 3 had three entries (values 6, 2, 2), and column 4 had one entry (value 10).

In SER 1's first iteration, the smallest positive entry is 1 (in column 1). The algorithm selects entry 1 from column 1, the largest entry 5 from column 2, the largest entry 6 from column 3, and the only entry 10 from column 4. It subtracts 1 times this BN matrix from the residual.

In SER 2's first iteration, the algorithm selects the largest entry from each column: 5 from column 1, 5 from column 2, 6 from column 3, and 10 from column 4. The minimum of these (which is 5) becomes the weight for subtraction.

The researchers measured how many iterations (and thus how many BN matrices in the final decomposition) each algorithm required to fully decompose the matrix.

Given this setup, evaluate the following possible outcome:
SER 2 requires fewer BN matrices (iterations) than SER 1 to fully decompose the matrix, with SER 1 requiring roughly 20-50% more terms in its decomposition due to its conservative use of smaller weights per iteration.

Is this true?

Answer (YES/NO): NO